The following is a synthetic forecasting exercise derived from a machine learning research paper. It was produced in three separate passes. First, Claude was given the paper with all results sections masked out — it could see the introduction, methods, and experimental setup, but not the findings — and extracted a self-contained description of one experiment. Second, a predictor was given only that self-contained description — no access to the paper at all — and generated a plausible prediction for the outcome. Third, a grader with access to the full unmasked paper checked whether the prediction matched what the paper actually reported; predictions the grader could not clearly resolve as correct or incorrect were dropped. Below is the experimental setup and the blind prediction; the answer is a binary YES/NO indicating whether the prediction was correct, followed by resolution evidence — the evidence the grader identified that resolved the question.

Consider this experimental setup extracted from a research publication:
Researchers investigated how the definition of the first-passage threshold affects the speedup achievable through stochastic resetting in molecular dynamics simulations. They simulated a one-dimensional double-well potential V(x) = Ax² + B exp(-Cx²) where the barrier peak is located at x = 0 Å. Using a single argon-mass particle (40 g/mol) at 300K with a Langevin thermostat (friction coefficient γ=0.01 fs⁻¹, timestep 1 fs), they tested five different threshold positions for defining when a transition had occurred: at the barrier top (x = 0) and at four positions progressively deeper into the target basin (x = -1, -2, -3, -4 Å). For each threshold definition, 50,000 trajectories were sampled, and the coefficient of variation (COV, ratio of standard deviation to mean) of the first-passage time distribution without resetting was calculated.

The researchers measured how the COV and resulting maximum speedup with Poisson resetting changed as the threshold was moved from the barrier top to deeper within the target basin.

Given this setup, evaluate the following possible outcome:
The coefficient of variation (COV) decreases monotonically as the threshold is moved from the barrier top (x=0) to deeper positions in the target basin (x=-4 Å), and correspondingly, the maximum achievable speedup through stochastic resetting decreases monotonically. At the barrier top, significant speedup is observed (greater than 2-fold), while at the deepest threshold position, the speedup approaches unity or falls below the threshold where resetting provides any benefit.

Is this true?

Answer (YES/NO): NO